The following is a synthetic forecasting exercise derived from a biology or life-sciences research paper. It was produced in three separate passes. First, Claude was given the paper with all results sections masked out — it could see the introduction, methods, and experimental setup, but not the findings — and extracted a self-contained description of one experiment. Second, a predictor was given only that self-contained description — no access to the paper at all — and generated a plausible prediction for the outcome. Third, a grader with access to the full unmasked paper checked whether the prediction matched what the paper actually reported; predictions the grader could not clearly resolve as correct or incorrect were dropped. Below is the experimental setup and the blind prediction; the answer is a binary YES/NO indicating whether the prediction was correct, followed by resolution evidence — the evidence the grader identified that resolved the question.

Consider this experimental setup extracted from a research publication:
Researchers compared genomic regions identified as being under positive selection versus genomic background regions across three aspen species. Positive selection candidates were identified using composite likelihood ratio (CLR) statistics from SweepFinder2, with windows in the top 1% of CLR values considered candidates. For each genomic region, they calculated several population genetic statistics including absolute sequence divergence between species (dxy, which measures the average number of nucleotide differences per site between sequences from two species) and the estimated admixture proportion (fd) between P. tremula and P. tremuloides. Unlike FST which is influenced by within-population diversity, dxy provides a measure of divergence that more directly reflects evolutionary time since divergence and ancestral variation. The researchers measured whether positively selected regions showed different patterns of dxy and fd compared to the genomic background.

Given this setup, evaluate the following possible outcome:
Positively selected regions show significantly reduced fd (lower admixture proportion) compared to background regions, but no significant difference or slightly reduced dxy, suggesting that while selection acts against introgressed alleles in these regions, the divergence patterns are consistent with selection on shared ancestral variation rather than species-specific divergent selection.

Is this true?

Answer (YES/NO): YES